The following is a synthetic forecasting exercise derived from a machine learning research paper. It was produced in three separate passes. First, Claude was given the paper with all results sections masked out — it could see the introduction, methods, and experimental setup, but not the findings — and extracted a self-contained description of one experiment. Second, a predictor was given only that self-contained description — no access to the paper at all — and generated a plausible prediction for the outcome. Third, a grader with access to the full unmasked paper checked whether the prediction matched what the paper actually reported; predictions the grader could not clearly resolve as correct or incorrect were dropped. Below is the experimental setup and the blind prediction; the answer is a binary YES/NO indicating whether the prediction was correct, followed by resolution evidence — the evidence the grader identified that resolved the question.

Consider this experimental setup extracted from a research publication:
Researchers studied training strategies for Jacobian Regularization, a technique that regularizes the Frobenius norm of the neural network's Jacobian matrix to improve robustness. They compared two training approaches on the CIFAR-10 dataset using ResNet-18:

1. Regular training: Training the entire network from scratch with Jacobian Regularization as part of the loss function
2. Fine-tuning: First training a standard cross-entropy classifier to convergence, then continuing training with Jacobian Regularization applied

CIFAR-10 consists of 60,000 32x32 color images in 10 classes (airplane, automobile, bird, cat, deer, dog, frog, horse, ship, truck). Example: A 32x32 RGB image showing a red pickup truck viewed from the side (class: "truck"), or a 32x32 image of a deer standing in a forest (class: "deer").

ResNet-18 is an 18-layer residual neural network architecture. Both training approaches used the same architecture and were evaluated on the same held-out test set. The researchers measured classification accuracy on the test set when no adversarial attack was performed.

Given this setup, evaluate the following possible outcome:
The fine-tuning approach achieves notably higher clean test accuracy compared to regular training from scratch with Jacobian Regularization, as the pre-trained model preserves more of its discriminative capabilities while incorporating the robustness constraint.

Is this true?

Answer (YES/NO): YES